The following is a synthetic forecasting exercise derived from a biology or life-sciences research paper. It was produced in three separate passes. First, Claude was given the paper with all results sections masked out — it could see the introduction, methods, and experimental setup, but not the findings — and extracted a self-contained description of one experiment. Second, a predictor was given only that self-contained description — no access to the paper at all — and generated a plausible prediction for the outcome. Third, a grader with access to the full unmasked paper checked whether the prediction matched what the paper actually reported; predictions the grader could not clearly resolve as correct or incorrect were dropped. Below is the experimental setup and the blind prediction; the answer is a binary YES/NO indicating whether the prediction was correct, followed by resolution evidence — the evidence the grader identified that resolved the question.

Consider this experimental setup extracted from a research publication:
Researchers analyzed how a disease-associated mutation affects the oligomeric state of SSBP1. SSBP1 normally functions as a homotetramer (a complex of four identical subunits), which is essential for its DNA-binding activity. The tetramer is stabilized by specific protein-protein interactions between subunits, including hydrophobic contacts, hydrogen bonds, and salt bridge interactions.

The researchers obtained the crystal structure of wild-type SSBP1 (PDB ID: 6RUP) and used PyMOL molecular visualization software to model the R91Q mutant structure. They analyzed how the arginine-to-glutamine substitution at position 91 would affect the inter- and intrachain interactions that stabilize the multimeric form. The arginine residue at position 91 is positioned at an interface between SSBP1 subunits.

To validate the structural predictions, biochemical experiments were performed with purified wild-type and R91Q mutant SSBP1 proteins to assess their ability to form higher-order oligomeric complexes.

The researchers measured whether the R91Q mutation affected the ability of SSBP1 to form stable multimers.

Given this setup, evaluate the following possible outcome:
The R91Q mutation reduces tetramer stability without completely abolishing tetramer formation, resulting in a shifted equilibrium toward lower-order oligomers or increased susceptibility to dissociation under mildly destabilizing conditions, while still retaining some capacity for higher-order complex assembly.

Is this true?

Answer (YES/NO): NO